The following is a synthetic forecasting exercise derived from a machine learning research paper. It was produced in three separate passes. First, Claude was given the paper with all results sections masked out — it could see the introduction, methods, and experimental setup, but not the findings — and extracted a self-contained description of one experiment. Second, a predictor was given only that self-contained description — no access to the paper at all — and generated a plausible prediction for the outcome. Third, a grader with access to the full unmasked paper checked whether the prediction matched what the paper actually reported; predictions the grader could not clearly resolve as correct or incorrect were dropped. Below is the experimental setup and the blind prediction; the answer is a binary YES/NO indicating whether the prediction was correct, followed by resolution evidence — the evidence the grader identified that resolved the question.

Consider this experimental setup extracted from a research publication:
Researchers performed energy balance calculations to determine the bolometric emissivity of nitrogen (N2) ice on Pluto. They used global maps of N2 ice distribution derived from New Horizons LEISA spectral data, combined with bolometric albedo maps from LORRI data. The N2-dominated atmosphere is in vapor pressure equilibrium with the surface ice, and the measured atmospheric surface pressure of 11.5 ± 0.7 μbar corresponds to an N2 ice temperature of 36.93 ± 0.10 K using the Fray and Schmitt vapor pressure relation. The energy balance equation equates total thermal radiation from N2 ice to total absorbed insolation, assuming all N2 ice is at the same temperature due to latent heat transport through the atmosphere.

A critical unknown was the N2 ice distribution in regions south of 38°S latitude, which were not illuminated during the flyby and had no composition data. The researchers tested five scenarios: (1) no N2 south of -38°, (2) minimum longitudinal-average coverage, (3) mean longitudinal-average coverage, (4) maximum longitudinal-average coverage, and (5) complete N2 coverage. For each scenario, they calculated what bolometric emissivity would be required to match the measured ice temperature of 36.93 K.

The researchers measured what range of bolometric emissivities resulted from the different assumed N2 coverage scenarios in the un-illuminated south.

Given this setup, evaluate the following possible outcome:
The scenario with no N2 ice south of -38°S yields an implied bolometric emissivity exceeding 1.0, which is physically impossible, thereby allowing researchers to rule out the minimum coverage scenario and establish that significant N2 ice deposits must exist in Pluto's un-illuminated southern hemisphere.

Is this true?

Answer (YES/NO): NO